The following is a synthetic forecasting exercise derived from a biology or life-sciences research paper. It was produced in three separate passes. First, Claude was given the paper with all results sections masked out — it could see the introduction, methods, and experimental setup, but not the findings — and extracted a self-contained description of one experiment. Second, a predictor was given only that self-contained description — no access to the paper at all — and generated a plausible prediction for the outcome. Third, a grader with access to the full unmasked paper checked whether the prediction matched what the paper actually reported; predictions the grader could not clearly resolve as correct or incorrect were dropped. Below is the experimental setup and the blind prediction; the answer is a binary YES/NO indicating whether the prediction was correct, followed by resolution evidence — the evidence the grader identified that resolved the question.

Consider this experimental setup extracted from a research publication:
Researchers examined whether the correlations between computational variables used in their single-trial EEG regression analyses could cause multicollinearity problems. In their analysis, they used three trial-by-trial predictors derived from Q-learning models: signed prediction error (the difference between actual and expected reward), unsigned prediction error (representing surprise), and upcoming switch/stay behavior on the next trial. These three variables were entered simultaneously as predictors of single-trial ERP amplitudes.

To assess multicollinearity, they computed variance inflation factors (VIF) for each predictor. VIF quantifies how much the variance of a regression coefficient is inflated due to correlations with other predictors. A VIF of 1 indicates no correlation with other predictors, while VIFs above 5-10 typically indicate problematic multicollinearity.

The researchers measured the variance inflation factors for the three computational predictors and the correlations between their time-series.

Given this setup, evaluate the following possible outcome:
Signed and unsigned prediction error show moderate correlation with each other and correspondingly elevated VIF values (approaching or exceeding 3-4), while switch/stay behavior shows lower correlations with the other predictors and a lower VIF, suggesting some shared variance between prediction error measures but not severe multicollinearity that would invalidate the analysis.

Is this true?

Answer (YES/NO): NO